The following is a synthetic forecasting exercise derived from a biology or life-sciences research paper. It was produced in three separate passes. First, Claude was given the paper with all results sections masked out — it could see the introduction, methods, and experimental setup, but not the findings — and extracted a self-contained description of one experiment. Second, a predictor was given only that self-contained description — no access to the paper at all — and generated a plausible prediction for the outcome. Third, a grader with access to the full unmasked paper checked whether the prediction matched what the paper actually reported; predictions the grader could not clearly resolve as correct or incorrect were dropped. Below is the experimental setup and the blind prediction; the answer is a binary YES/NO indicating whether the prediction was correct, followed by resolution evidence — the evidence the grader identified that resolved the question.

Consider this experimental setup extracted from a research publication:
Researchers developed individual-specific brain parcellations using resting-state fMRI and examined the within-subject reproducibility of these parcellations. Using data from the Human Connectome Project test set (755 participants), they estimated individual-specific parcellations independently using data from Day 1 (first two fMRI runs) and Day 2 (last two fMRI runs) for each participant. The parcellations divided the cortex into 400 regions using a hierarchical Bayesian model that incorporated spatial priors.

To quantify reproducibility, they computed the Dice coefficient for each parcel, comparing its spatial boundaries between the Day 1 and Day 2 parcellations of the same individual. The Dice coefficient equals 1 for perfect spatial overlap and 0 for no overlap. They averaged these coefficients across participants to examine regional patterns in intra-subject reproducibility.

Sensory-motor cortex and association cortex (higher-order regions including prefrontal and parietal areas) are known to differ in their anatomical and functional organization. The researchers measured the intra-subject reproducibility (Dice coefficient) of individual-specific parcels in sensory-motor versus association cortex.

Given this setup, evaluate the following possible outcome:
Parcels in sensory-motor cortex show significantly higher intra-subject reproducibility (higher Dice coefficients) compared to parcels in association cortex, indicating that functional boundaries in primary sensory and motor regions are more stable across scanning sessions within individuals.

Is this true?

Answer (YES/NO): YES